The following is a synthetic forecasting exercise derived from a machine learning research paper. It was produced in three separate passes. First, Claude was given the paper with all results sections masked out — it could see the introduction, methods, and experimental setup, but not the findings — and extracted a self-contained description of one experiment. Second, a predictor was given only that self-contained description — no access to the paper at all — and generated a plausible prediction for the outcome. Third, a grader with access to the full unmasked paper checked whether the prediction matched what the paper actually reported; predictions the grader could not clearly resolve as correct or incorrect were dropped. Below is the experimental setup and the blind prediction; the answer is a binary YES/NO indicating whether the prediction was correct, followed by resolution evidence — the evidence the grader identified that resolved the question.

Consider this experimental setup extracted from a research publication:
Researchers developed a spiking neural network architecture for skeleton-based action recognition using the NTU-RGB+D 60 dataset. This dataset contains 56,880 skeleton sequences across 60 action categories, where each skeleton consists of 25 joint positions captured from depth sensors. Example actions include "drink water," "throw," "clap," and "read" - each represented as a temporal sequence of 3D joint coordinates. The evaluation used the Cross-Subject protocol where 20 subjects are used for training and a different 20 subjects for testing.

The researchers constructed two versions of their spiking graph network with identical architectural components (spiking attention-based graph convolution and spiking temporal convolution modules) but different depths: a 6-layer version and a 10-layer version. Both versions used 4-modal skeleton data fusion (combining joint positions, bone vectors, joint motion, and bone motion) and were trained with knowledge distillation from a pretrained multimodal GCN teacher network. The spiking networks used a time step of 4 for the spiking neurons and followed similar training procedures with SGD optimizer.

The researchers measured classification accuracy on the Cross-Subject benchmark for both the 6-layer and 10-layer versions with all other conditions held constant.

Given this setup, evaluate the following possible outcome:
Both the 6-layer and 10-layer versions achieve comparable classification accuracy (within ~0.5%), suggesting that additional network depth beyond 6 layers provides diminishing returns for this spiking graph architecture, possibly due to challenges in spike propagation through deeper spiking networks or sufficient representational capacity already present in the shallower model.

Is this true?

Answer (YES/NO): YES